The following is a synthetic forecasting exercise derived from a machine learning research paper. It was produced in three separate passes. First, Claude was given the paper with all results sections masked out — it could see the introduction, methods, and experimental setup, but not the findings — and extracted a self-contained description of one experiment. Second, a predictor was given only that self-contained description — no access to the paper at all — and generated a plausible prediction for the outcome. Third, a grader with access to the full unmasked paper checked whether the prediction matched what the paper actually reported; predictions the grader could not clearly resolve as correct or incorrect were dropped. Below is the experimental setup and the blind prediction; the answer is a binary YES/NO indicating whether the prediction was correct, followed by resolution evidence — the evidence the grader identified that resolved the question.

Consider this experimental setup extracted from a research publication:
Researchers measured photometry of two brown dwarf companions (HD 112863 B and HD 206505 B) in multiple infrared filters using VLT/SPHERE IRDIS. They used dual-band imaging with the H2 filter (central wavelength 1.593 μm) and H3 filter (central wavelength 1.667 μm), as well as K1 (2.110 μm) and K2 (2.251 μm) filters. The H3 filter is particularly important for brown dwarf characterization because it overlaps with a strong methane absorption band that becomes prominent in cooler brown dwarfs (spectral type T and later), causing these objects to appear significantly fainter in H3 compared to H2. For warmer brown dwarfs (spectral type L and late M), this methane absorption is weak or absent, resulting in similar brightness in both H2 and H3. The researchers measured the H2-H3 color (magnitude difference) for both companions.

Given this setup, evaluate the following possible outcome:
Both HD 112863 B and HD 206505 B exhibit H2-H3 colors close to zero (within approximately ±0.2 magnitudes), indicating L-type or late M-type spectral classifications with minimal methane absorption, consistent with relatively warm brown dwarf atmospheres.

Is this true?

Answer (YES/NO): YES